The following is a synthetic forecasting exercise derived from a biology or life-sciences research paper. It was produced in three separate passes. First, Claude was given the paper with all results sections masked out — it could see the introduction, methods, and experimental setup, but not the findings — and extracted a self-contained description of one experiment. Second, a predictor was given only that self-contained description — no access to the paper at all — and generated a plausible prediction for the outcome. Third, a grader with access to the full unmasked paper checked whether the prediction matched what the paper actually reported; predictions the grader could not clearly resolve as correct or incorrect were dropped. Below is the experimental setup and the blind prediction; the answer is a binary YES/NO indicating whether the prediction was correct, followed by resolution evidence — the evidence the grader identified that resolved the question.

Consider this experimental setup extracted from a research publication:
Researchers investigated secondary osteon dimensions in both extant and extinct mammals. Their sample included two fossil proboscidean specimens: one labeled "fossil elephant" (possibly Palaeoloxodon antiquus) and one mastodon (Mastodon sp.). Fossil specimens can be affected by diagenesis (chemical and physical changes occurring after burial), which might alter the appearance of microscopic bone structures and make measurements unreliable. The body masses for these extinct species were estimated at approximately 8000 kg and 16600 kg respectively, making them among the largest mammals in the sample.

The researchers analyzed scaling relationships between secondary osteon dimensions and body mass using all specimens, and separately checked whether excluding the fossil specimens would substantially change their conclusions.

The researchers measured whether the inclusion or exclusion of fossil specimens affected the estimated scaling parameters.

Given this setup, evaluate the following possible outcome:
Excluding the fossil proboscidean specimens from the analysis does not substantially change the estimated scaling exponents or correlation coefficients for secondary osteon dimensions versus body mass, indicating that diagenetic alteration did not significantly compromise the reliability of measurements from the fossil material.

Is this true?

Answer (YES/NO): YES